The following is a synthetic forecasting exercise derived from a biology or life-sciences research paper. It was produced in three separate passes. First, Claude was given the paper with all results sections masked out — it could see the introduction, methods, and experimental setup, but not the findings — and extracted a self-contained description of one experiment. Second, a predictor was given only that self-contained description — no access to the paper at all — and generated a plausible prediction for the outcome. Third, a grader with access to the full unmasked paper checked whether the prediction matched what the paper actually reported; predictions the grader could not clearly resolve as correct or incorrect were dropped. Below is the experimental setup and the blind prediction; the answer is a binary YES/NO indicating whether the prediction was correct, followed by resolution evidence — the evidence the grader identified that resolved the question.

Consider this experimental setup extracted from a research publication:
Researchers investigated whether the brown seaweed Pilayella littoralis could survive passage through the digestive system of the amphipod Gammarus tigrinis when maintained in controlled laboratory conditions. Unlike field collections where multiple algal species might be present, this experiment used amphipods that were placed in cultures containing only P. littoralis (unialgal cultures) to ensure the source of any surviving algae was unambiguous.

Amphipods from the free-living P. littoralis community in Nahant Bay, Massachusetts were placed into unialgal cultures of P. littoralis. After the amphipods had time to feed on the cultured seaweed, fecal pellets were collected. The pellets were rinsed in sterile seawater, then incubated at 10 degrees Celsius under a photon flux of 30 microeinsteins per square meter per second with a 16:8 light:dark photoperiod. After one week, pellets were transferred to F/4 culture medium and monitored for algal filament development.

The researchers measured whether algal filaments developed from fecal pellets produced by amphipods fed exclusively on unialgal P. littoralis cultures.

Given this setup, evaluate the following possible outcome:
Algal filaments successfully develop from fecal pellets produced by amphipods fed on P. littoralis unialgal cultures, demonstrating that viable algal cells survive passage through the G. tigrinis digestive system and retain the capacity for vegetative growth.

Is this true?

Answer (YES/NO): YES